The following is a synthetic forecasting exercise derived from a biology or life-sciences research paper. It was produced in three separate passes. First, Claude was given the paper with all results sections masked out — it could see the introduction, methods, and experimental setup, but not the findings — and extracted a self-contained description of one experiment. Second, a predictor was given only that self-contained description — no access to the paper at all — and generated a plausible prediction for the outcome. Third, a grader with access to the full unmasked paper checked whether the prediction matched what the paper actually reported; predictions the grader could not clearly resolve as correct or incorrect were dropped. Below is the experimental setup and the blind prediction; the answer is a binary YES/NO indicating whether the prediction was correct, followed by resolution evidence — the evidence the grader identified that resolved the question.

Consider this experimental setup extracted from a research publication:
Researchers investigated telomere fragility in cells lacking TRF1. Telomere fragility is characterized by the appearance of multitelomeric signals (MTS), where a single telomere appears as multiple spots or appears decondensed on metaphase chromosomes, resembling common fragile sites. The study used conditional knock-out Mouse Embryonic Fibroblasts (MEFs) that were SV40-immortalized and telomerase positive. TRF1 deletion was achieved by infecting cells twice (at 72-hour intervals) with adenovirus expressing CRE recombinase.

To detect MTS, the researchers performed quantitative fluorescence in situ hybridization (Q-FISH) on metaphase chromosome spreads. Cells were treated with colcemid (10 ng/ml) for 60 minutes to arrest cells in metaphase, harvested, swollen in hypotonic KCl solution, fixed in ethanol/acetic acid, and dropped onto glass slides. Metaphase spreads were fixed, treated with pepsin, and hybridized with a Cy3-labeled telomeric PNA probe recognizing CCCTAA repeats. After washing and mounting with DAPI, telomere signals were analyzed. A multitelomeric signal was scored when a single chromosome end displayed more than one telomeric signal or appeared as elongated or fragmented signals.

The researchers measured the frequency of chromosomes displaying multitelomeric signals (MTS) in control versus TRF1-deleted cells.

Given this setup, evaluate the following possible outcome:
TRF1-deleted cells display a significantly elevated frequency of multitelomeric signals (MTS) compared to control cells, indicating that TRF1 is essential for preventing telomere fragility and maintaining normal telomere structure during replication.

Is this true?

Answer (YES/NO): YES